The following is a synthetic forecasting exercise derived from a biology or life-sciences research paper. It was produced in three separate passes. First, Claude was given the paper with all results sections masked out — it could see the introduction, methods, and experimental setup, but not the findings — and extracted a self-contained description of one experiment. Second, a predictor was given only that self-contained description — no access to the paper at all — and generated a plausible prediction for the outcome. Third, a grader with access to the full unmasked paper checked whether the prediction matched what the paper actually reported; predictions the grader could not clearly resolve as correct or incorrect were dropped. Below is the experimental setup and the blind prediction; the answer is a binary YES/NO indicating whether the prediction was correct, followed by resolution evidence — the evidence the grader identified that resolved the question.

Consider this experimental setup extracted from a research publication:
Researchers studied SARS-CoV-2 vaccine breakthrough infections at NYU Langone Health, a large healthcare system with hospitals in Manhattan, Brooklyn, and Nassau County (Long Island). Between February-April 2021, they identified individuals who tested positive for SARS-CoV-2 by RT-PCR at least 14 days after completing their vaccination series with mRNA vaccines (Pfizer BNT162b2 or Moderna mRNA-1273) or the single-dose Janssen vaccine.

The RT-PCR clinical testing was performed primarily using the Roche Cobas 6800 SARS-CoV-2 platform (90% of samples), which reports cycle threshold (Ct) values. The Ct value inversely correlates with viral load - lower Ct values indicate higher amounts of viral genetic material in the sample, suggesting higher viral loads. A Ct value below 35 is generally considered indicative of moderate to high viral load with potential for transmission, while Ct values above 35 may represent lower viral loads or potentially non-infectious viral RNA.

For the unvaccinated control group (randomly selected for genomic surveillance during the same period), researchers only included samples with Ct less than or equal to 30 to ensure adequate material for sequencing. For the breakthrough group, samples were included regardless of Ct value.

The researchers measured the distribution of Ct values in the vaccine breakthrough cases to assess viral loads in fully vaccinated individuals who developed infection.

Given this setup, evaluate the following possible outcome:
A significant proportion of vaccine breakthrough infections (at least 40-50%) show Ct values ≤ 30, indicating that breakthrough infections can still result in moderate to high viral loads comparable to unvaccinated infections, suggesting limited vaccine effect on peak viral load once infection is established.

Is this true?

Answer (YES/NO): YES